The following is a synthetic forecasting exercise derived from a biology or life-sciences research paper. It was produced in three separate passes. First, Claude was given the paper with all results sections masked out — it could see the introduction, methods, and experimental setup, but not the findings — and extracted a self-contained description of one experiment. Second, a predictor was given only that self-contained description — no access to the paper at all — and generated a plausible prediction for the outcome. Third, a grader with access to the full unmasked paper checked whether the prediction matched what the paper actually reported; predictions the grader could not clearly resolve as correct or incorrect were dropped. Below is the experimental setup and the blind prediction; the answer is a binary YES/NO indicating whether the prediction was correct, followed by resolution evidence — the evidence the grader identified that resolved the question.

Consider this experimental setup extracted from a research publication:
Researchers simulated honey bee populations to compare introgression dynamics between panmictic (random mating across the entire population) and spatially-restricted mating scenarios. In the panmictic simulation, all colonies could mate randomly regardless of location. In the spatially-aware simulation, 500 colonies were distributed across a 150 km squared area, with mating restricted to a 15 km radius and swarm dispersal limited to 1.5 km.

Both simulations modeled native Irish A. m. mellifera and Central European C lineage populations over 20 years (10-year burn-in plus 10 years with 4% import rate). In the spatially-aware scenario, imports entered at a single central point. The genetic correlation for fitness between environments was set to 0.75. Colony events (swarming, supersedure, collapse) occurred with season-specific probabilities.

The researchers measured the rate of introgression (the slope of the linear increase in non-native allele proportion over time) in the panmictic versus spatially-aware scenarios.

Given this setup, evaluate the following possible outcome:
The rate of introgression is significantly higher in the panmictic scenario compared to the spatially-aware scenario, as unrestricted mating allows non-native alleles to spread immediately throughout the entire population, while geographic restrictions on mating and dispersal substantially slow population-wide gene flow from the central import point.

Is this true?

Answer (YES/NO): NO